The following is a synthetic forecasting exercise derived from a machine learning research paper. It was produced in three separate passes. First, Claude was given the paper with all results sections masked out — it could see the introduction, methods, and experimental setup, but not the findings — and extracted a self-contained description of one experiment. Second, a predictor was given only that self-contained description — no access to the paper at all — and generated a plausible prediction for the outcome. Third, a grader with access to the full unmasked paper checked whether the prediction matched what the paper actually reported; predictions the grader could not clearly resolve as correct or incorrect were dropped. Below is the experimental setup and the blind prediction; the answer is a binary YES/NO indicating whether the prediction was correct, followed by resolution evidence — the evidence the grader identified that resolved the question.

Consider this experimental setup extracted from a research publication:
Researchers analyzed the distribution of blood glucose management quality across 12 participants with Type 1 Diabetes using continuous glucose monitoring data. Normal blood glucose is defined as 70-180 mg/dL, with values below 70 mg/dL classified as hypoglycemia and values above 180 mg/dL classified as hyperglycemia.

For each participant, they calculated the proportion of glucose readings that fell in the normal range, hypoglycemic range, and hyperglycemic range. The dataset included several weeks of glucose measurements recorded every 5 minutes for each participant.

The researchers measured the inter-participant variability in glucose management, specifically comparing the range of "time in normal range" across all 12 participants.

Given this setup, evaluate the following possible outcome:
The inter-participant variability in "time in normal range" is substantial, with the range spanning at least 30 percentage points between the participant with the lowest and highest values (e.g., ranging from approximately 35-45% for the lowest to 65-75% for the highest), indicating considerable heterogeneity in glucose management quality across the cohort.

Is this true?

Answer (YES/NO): YES